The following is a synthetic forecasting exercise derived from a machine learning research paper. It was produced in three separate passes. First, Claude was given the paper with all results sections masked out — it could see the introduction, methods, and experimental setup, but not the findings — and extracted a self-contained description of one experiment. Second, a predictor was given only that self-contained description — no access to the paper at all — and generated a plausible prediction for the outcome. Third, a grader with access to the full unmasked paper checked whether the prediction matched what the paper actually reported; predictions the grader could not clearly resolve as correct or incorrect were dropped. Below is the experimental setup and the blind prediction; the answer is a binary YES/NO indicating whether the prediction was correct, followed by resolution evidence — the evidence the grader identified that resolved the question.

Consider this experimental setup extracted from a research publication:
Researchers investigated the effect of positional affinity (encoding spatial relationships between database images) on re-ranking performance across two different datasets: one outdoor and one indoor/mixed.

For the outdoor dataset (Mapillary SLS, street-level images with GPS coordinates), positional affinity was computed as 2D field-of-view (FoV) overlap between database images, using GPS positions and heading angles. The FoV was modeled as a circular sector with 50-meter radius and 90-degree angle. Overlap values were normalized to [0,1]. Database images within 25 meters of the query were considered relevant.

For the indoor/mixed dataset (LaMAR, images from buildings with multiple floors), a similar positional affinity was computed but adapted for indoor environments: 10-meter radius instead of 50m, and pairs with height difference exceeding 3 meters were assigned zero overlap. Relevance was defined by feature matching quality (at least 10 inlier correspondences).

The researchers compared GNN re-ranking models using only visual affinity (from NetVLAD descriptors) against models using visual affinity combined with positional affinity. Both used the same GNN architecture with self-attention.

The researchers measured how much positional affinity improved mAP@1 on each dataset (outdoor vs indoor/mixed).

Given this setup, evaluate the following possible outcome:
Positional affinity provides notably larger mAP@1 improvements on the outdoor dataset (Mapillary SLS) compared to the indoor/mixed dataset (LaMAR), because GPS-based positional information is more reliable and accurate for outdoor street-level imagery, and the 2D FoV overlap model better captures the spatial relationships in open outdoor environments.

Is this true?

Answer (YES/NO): YES